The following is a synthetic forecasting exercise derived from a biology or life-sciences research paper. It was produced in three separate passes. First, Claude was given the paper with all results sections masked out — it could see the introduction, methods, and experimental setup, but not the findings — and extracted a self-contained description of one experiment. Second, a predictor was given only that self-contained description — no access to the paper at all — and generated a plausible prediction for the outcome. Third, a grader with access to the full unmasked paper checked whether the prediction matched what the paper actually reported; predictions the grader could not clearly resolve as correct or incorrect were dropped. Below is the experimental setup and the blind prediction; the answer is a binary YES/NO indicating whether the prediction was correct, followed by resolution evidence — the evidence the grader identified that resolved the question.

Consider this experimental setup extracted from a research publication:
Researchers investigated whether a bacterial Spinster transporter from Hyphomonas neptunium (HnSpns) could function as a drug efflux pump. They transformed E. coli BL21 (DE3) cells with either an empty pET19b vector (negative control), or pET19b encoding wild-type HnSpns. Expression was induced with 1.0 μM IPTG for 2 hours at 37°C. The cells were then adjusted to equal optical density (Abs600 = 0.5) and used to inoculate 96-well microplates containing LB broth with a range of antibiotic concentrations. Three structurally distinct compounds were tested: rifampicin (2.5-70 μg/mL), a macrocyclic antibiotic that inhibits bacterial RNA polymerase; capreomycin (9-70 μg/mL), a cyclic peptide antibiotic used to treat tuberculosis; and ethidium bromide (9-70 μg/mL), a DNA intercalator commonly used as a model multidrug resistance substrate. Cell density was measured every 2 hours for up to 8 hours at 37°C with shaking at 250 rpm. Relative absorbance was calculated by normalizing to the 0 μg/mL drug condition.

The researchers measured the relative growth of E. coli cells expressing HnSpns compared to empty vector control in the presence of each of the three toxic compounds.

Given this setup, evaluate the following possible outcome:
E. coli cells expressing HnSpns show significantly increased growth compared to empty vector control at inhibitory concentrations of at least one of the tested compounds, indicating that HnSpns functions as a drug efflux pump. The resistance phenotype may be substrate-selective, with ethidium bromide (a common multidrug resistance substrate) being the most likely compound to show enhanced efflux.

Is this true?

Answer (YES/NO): YES